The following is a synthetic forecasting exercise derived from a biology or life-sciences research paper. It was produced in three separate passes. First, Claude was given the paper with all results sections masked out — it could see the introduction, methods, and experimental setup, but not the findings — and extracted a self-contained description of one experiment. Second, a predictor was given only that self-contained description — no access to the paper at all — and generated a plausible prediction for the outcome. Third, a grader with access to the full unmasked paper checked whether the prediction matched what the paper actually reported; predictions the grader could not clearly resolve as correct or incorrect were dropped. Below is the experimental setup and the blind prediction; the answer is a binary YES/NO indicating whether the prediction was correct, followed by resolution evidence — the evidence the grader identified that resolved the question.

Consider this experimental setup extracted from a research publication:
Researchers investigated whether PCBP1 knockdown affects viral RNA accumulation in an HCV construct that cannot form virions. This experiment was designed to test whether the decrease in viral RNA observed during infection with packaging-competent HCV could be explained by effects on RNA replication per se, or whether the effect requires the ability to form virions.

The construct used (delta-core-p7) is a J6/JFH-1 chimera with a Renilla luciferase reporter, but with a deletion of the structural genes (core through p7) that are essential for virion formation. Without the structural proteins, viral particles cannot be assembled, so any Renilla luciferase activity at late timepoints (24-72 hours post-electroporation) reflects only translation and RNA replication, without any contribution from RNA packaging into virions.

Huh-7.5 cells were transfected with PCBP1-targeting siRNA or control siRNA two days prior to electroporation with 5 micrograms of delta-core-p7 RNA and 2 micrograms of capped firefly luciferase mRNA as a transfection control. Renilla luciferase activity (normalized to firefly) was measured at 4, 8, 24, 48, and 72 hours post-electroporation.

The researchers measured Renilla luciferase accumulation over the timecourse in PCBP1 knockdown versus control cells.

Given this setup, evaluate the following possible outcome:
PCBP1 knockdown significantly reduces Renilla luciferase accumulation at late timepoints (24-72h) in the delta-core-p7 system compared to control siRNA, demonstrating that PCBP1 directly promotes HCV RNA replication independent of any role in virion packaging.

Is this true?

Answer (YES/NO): NO